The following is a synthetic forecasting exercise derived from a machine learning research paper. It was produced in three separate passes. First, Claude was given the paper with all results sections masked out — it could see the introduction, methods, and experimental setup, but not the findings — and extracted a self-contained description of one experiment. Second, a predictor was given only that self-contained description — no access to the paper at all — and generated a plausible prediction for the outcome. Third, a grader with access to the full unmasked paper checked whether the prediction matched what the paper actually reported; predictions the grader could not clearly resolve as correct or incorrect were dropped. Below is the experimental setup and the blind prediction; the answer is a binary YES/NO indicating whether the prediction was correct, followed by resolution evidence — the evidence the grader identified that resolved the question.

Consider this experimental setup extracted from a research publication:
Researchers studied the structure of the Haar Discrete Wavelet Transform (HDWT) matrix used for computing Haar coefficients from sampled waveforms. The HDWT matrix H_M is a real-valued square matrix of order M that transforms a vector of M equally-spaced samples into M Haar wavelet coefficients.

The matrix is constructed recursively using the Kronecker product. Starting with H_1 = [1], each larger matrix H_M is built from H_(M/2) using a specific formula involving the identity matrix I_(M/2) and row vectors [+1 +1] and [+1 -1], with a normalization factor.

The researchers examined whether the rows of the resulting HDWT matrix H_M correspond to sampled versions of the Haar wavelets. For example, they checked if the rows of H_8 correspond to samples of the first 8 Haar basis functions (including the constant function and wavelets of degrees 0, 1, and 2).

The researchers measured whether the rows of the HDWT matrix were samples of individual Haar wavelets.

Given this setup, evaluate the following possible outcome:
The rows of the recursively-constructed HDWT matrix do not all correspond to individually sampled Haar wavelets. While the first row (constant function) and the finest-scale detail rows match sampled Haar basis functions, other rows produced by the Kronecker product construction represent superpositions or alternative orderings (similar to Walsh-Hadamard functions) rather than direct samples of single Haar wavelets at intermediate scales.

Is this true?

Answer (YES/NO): NO